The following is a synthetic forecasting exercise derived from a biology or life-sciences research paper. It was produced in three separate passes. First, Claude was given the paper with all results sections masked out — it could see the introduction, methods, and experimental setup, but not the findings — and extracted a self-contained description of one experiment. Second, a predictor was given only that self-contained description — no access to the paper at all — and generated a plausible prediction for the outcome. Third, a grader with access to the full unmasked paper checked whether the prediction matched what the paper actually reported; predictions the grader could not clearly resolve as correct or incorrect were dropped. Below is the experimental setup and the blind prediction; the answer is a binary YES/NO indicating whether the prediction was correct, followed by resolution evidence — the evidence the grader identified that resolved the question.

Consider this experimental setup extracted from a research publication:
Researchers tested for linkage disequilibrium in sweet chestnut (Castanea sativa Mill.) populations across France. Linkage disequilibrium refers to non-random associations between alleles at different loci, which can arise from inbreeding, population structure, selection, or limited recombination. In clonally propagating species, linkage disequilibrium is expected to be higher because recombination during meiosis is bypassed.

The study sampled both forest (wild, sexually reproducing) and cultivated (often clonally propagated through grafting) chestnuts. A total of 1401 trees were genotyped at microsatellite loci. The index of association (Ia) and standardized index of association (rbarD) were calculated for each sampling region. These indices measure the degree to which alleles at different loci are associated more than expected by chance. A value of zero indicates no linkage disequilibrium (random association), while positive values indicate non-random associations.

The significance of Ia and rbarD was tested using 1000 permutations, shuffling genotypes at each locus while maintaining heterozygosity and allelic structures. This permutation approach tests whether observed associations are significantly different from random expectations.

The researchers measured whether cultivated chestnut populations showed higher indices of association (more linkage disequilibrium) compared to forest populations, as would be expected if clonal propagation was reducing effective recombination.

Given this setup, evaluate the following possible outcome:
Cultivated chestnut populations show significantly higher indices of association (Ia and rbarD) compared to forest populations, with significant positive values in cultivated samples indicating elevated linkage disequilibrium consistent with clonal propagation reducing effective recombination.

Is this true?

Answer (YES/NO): NO